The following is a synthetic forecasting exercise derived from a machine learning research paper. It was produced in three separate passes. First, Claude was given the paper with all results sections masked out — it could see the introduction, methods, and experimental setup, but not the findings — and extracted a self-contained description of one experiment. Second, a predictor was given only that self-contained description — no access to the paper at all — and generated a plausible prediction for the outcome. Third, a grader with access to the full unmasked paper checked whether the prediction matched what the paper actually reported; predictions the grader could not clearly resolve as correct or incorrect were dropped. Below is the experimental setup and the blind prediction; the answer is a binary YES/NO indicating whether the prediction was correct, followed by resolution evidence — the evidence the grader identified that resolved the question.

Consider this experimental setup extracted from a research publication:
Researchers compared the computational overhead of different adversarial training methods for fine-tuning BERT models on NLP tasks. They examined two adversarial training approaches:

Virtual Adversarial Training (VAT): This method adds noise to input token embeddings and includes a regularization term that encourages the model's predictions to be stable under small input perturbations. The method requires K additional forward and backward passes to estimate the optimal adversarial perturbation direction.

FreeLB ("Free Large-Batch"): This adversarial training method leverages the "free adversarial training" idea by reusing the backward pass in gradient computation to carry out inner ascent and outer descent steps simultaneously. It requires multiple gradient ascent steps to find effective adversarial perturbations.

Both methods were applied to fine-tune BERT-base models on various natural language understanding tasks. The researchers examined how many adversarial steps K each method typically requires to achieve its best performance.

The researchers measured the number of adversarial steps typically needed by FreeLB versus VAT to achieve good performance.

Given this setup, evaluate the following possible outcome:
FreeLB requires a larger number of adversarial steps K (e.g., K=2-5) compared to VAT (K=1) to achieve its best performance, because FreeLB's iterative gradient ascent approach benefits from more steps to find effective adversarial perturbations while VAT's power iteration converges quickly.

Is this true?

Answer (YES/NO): YES